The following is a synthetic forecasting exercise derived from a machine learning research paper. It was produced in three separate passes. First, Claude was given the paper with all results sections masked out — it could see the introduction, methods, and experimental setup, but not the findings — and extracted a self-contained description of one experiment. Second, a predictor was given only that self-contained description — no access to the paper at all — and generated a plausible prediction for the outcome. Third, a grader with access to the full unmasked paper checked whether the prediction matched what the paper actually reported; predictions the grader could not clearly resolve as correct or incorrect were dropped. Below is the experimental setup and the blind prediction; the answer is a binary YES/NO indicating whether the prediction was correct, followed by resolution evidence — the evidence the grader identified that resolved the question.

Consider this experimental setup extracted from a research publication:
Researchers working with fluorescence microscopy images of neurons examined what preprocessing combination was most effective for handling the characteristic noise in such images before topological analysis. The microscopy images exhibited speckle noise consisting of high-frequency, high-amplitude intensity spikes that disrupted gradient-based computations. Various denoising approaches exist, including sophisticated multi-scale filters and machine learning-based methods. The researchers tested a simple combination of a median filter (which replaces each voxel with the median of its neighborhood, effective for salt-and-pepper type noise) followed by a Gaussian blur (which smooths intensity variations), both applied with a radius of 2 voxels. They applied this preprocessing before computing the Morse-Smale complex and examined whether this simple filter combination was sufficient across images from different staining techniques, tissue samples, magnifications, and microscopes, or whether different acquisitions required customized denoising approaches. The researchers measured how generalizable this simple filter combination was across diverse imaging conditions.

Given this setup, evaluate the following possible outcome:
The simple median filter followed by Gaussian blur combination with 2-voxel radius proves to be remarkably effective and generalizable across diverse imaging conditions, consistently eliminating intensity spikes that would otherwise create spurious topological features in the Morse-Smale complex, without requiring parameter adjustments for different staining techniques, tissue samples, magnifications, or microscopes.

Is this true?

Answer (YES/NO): YES